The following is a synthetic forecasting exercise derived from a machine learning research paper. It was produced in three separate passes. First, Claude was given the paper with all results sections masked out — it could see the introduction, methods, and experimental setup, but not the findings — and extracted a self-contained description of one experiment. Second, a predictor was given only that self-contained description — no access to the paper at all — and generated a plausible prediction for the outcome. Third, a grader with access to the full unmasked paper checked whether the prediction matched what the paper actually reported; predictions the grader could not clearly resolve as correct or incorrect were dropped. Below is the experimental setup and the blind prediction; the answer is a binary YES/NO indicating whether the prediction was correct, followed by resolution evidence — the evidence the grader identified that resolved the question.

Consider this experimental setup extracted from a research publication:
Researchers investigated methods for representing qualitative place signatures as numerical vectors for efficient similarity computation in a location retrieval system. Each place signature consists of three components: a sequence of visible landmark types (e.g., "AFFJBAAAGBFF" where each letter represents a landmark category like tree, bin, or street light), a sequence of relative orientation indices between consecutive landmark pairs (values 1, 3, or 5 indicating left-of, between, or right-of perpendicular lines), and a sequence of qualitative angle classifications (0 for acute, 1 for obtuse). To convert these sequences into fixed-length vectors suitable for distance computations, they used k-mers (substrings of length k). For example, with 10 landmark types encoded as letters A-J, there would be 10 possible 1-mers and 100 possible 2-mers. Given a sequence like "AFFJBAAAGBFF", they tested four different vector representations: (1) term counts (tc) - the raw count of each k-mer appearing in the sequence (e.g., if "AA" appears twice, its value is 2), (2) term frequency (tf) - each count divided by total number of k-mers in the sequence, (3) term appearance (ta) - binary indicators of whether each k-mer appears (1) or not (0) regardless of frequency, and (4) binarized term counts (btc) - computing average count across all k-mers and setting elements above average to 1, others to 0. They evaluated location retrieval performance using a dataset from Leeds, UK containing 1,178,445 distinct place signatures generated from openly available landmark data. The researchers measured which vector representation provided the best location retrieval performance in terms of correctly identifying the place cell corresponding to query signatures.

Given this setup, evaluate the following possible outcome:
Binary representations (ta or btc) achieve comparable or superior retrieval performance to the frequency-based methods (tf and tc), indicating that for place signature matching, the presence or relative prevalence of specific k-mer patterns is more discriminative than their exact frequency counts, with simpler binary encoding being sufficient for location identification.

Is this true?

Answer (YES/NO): NO